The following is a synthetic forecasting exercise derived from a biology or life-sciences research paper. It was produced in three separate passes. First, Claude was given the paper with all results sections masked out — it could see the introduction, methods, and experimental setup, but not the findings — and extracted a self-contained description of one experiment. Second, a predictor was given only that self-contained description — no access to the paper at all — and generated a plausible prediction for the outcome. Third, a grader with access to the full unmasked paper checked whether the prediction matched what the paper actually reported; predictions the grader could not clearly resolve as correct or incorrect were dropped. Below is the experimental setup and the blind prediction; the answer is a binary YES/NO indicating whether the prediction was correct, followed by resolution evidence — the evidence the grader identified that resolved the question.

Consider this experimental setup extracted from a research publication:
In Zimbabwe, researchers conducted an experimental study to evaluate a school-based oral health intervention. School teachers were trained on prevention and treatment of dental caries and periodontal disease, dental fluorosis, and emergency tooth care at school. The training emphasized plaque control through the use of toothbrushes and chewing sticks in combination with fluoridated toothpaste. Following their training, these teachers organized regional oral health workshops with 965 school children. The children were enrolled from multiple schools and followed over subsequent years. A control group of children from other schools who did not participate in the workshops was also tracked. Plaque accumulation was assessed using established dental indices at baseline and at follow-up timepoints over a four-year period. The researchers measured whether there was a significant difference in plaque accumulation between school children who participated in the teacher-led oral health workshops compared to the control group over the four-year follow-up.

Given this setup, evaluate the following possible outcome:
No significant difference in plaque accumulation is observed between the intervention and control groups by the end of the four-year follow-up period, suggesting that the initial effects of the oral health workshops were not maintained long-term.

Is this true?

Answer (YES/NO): YES